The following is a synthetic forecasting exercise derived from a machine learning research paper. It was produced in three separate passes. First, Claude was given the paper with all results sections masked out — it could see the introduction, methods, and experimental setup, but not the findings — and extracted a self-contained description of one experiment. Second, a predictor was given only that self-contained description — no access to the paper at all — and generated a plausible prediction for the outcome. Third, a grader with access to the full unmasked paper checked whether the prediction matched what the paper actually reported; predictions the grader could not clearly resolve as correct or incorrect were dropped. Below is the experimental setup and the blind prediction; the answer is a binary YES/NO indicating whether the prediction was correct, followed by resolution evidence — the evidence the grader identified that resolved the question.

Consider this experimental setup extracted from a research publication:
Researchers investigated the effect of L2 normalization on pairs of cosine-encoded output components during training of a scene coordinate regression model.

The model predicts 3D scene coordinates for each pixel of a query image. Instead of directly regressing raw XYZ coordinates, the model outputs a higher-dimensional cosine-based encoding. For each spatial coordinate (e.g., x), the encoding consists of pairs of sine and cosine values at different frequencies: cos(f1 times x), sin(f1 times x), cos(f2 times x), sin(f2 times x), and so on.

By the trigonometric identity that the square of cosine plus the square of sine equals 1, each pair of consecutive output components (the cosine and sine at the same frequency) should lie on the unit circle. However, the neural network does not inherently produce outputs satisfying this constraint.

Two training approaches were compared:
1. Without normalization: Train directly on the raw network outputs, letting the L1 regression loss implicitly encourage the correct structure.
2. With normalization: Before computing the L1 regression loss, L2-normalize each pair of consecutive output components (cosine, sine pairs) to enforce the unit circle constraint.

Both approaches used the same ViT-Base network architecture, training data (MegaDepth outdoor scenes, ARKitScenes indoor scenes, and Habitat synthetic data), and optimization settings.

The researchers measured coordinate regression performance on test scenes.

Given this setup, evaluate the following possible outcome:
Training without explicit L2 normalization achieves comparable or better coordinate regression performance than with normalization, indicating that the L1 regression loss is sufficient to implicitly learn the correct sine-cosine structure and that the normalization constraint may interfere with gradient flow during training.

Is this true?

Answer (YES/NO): NO